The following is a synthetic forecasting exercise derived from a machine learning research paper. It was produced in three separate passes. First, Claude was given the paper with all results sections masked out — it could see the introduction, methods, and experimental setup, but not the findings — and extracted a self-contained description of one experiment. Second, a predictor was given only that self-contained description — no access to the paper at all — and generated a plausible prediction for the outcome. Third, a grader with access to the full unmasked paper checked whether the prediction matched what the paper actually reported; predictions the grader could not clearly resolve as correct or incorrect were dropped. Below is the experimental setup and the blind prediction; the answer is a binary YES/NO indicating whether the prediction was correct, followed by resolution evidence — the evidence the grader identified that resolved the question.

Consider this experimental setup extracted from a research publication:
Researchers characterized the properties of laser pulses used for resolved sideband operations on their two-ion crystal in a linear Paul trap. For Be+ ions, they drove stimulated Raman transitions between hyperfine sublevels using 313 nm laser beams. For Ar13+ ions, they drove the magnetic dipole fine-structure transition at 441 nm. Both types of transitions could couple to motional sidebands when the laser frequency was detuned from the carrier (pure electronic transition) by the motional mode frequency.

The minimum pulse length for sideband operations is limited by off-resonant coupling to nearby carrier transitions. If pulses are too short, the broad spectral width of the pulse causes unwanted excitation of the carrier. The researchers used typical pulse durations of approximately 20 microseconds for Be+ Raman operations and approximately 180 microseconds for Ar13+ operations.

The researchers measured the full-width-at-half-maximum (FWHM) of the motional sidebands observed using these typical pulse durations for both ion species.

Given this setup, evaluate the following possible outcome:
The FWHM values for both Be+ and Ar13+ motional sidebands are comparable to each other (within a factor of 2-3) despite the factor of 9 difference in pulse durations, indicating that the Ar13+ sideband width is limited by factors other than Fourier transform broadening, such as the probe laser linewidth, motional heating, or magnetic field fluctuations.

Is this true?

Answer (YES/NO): NO